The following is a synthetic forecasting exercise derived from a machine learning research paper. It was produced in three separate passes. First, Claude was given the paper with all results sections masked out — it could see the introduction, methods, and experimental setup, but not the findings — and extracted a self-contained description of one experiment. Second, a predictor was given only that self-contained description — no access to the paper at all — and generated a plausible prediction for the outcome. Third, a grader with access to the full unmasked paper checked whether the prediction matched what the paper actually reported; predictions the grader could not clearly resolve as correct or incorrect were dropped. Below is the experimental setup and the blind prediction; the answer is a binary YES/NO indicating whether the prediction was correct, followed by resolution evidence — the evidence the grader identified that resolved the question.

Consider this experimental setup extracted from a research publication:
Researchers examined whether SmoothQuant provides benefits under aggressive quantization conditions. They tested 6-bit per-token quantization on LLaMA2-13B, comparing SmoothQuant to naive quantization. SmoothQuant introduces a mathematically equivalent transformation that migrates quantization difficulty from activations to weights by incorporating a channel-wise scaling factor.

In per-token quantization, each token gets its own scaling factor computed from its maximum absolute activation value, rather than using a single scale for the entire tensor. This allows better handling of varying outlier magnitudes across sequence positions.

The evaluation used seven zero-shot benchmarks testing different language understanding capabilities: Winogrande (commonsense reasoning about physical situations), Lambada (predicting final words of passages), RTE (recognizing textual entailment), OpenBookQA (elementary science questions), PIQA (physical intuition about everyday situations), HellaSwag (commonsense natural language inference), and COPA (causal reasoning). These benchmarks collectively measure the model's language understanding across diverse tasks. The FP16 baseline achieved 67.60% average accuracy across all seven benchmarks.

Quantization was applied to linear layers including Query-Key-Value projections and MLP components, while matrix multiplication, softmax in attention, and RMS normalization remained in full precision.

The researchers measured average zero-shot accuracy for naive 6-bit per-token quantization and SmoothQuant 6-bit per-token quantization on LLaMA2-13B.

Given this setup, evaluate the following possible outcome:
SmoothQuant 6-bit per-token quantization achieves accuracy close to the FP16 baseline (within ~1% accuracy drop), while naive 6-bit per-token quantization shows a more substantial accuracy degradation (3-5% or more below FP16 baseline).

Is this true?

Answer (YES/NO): NO